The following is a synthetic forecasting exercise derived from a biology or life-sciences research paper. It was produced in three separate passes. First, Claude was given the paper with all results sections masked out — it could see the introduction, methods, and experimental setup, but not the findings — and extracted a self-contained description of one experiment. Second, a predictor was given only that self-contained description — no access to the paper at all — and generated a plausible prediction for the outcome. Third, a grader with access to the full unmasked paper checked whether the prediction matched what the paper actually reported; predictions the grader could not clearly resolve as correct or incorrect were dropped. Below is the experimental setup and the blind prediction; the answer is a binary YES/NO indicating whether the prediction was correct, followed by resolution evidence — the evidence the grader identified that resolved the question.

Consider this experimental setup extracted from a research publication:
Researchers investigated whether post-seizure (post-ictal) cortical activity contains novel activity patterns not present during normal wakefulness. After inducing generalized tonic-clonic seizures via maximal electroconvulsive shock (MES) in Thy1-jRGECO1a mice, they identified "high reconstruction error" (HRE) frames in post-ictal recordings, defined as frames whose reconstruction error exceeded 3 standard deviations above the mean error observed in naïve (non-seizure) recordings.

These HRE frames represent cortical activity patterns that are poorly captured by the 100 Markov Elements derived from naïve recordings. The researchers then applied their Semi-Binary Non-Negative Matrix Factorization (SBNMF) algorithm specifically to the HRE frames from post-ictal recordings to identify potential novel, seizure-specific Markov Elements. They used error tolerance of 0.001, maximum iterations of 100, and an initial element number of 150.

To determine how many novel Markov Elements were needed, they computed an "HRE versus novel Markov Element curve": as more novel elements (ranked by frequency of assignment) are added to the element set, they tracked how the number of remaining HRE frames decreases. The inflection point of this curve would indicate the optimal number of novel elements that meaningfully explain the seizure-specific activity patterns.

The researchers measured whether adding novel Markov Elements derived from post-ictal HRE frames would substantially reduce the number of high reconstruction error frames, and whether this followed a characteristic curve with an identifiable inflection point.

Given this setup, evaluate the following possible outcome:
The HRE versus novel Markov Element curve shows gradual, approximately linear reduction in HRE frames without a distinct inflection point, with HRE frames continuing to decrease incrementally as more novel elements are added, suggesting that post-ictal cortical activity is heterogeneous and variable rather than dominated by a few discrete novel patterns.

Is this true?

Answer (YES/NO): NO